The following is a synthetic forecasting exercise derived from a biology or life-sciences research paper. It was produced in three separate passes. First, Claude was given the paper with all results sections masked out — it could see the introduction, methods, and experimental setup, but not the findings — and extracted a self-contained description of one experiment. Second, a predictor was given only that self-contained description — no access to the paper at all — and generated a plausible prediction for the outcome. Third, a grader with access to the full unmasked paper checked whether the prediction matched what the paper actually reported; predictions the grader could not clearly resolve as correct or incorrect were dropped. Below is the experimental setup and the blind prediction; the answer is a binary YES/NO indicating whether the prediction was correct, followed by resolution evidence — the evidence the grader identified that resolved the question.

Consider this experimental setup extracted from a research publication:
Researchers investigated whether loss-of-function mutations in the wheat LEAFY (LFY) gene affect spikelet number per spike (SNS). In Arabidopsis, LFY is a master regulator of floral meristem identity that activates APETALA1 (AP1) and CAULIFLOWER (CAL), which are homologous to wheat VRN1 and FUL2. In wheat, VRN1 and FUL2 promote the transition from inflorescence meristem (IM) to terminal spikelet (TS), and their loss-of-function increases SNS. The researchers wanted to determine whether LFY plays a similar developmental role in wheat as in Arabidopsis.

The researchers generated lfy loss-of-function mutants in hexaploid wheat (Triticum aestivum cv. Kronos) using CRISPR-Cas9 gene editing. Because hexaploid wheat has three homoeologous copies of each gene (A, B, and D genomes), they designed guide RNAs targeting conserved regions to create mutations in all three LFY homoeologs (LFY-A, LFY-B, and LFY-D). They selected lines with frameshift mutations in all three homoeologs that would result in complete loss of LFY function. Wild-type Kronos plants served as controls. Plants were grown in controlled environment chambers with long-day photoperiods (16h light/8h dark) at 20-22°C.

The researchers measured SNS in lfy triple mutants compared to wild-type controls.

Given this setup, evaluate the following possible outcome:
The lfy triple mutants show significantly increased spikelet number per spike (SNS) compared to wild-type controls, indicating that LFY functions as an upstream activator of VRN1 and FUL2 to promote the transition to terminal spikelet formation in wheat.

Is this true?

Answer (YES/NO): NO